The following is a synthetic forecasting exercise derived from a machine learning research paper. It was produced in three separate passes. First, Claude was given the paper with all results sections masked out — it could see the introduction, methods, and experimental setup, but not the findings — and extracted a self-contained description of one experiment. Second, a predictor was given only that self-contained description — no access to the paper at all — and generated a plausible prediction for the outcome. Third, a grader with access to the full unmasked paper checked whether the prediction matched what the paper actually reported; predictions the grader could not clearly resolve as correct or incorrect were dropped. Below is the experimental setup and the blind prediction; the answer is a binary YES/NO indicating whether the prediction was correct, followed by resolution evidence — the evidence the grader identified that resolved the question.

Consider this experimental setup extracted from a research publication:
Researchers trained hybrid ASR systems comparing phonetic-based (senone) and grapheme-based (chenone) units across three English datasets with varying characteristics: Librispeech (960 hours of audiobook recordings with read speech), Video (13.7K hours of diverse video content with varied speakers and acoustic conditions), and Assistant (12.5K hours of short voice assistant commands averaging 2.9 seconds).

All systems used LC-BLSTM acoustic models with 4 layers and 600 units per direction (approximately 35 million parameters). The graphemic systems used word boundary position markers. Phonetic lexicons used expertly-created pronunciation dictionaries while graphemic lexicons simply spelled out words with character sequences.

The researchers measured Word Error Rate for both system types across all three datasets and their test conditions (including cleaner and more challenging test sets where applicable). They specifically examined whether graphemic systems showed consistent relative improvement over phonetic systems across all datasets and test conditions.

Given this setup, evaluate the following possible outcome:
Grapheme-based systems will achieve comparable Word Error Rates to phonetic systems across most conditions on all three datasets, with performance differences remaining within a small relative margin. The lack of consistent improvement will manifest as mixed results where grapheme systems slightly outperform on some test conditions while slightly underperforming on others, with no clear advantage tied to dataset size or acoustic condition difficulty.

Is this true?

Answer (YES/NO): NO